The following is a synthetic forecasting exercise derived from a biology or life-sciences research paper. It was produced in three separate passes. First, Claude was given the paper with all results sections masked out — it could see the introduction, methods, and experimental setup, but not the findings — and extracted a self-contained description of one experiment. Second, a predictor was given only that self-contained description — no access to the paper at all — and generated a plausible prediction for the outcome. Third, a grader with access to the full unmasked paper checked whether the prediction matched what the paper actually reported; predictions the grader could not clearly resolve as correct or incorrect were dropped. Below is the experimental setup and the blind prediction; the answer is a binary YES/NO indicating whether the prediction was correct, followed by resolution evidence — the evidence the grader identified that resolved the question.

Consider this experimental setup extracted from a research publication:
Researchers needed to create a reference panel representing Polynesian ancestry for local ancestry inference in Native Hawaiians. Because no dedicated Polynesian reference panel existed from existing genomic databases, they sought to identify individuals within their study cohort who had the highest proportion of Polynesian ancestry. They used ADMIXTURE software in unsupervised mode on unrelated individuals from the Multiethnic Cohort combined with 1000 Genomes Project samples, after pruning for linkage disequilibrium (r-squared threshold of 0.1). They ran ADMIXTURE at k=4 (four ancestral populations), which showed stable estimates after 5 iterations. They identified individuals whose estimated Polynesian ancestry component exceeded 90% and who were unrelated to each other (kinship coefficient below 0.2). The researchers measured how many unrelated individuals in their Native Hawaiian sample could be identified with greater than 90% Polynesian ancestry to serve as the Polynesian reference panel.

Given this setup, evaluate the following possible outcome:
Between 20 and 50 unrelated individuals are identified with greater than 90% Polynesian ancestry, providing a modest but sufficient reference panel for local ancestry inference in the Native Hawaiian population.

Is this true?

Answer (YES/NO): NO